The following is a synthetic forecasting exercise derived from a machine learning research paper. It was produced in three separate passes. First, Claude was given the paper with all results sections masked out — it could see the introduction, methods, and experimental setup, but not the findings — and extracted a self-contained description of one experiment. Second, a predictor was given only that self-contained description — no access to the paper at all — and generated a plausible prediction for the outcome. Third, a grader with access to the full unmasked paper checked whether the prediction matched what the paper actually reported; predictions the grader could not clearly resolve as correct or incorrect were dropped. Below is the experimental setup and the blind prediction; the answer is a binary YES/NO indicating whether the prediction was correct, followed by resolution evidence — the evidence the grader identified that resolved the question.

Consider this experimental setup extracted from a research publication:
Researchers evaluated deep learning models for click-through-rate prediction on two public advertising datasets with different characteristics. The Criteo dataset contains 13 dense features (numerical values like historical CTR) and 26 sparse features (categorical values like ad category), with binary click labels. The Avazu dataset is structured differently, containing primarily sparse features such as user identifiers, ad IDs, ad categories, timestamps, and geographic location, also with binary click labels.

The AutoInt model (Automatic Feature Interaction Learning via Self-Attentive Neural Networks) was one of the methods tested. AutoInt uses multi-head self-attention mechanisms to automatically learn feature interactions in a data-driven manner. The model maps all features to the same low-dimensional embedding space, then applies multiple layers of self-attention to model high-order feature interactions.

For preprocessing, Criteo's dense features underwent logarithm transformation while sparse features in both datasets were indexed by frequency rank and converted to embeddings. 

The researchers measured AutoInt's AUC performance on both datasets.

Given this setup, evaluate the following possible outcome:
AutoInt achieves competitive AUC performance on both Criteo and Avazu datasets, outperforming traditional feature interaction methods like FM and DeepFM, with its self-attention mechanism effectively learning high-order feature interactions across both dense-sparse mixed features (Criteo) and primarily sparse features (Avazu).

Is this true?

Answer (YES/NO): NO